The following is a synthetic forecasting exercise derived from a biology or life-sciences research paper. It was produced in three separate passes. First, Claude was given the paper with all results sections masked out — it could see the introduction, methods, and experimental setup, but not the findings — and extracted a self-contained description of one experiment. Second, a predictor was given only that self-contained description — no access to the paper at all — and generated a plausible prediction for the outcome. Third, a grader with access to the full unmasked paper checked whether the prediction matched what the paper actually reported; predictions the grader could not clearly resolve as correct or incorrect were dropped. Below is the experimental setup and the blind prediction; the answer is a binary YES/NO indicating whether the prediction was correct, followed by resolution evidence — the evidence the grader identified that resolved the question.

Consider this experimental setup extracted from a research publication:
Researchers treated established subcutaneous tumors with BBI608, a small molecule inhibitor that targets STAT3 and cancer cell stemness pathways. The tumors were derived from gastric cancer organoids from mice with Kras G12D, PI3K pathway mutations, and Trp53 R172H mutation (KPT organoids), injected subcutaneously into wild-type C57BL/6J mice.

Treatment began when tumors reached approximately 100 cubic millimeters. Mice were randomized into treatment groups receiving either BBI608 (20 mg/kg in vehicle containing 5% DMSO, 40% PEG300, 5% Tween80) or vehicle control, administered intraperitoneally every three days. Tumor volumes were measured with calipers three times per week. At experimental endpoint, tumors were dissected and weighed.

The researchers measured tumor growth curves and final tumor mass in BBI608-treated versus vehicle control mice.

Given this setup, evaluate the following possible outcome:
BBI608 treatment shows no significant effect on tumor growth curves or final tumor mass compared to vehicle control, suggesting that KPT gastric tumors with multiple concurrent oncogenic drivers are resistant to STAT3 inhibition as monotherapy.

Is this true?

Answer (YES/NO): NO